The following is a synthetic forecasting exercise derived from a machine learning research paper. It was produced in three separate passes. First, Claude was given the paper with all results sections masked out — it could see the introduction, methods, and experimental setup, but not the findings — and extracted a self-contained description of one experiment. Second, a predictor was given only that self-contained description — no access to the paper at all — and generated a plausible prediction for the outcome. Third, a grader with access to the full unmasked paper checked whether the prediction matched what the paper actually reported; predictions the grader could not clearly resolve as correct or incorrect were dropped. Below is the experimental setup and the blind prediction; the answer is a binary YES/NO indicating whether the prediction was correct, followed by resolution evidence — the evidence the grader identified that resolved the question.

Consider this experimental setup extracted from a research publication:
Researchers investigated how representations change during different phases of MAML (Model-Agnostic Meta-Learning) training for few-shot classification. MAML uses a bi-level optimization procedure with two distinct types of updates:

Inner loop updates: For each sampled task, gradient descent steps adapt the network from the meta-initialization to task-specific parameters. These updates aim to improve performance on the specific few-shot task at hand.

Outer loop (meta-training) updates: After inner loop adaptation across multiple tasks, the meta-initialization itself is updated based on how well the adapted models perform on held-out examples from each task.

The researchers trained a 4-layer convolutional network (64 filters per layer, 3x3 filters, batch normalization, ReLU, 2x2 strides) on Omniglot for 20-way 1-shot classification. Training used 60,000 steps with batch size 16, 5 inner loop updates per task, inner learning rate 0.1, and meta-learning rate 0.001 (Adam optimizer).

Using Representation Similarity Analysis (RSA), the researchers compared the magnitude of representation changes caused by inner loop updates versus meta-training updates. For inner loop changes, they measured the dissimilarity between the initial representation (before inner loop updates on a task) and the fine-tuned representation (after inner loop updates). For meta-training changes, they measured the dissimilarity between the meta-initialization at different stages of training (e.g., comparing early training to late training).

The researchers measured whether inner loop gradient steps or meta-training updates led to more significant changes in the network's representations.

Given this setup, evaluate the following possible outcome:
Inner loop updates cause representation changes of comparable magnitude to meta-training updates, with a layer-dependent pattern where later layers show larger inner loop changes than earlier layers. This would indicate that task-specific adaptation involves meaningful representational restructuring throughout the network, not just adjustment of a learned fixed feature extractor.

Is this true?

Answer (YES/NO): NO